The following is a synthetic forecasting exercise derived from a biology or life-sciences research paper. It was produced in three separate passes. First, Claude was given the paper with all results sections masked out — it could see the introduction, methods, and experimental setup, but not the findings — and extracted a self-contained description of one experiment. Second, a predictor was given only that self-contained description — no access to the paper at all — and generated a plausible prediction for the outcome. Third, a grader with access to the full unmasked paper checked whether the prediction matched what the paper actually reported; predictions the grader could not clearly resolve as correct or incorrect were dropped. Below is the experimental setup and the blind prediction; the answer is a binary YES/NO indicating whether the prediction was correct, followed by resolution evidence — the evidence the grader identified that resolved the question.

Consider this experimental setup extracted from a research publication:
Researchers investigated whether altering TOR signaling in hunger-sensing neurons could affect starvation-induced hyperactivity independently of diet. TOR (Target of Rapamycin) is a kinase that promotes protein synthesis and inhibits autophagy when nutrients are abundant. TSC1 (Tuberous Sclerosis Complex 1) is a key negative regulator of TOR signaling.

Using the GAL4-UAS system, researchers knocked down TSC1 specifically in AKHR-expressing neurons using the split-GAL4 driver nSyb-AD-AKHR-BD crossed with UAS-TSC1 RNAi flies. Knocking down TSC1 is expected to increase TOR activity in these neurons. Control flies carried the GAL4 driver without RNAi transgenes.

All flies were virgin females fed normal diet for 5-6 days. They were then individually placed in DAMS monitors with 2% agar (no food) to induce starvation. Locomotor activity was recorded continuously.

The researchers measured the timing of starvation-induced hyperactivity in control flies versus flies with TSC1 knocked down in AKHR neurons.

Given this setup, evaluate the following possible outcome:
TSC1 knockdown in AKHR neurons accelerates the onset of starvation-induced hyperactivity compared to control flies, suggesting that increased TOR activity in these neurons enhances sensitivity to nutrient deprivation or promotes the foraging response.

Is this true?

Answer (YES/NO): YES